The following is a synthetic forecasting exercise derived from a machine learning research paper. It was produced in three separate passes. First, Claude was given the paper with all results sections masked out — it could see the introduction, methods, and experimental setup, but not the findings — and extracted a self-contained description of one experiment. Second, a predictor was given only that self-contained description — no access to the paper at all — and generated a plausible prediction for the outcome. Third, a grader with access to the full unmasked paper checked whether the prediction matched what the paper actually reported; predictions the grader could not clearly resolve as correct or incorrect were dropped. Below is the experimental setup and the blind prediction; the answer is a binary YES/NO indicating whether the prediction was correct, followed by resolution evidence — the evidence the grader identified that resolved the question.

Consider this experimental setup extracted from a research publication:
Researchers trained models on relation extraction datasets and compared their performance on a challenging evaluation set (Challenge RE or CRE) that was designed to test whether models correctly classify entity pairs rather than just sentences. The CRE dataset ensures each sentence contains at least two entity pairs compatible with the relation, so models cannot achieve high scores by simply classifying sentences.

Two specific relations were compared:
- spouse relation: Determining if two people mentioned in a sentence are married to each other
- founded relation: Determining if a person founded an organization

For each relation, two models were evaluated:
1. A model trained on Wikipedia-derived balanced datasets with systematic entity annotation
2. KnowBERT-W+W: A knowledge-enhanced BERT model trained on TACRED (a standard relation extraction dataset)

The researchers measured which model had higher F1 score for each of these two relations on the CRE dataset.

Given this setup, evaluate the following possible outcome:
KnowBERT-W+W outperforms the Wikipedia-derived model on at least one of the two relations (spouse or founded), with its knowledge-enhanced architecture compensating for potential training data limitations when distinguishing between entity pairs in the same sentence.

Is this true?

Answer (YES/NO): YES